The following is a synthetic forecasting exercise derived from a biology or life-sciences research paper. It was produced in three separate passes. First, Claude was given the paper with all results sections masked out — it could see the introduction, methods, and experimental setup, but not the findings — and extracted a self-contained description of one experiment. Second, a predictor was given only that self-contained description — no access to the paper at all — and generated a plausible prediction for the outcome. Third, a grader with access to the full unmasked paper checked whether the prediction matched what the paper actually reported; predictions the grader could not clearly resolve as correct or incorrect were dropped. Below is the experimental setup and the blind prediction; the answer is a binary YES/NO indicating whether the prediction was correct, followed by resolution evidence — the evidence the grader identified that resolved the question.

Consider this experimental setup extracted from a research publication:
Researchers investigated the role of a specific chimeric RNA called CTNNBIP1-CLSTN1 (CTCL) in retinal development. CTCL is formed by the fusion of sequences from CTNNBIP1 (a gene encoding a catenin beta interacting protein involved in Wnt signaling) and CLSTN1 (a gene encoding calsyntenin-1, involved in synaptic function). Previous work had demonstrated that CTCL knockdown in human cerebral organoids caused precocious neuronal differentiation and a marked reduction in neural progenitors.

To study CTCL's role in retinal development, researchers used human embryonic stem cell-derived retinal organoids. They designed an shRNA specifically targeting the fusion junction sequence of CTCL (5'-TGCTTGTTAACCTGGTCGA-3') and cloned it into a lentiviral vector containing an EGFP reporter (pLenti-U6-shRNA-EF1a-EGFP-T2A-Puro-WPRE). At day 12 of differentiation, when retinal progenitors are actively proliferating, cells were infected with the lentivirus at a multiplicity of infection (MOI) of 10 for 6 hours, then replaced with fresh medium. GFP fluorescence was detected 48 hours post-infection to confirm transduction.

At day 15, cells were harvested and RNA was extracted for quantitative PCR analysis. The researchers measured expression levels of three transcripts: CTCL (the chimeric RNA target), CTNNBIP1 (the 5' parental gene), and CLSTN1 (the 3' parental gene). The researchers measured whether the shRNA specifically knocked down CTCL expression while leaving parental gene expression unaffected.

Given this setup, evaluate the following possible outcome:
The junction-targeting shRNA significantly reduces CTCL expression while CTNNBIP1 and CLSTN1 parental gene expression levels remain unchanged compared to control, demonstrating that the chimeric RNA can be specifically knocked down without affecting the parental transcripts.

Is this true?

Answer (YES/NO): YES